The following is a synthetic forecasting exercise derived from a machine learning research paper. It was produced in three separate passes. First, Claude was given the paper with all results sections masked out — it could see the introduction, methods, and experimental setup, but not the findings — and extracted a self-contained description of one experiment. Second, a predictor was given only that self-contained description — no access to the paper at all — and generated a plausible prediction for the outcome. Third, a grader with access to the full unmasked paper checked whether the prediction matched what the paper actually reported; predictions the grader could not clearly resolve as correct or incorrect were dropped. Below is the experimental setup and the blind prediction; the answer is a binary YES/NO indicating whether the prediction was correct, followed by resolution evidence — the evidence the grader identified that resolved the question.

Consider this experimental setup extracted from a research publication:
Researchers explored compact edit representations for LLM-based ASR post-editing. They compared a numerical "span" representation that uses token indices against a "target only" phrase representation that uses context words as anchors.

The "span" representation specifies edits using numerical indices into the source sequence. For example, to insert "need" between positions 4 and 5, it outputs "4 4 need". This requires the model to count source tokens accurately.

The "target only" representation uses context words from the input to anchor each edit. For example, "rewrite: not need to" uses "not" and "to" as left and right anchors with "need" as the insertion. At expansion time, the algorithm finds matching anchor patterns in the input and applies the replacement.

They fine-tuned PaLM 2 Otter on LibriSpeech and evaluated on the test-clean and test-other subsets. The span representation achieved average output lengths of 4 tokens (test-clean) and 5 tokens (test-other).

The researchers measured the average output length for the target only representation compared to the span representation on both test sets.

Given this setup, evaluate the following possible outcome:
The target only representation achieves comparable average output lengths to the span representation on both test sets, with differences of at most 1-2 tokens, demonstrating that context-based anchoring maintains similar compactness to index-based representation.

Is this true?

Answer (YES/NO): NO